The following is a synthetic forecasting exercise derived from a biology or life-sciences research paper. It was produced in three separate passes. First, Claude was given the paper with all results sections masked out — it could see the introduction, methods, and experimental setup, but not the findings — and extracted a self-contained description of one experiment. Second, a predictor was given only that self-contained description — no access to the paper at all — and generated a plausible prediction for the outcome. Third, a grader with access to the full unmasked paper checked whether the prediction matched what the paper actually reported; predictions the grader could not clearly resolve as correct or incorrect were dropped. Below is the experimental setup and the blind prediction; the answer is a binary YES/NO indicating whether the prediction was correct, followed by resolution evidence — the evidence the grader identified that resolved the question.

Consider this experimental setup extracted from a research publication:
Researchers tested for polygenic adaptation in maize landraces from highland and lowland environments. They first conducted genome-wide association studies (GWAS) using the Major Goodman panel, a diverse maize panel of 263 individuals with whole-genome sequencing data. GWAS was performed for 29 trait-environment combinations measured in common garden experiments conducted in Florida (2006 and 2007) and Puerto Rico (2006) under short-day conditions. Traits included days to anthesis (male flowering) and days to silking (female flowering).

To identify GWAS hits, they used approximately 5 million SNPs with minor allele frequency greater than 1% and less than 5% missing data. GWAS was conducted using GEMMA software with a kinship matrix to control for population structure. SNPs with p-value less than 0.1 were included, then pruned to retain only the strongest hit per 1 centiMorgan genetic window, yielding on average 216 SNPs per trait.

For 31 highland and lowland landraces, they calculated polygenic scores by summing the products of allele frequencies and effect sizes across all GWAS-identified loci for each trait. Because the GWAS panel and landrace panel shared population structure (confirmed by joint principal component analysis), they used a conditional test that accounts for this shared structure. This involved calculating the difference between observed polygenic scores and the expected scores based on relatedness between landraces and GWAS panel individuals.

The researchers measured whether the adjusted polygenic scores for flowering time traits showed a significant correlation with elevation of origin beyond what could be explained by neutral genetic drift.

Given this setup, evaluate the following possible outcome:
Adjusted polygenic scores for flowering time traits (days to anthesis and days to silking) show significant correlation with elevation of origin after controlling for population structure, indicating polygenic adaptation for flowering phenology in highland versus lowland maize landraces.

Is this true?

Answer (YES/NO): YES